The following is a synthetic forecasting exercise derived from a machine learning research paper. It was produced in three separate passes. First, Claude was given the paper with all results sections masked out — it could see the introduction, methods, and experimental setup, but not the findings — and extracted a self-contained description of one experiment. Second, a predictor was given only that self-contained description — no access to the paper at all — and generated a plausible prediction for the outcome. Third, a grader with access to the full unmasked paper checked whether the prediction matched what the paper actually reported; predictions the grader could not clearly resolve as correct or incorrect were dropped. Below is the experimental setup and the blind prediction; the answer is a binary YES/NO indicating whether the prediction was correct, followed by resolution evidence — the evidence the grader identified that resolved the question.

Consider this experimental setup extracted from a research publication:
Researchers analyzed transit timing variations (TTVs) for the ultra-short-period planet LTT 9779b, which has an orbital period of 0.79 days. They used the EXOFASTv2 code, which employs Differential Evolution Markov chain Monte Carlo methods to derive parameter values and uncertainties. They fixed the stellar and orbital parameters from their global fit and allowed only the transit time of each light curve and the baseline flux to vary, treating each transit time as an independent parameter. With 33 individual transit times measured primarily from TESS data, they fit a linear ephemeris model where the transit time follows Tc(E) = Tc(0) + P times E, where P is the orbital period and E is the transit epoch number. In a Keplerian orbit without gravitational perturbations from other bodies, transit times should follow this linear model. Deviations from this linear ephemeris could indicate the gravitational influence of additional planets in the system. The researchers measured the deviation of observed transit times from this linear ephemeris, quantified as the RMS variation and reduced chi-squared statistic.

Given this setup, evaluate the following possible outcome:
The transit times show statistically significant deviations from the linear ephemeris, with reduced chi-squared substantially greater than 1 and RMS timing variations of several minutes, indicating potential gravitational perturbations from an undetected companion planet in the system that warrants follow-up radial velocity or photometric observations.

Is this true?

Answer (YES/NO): NO